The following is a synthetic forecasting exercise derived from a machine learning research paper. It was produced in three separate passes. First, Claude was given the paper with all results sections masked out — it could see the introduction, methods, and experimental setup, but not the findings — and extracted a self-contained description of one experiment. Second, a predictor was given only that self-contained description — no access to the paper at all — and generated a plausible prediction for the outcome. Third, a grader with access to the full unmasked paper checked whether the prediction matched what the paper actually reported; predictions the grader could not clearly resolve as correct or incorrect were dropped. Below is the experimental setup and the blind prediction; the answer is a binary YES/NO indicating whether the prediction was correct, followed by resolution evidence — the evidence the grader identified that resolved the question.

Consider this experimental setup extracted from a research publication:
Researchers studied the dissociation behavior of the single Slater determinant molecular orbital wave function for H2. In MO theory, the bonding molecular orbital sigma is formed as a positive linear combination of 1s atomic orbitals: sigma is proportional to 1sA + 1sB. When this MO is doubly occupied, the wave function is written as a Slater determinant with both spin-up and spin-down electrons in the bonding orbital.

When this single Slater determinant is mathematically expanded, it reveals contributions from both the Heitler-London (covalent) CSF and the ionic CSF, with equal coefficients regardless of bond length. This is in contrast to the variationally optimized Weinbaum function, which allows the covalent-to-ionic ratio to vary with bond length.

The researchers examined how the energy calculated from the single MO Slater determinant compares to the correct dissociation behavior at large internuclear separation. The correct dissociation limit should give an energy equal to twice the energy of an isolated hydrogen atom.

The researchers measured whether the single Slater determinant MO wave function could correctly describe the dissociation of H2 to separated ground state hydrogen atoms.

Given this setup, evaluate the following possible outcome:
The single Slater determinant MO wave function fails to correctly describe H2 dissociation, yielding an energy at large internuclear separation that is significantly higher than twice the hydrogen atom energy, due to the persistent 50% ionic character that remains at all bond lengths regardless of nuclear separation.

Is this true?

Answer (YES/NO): YES